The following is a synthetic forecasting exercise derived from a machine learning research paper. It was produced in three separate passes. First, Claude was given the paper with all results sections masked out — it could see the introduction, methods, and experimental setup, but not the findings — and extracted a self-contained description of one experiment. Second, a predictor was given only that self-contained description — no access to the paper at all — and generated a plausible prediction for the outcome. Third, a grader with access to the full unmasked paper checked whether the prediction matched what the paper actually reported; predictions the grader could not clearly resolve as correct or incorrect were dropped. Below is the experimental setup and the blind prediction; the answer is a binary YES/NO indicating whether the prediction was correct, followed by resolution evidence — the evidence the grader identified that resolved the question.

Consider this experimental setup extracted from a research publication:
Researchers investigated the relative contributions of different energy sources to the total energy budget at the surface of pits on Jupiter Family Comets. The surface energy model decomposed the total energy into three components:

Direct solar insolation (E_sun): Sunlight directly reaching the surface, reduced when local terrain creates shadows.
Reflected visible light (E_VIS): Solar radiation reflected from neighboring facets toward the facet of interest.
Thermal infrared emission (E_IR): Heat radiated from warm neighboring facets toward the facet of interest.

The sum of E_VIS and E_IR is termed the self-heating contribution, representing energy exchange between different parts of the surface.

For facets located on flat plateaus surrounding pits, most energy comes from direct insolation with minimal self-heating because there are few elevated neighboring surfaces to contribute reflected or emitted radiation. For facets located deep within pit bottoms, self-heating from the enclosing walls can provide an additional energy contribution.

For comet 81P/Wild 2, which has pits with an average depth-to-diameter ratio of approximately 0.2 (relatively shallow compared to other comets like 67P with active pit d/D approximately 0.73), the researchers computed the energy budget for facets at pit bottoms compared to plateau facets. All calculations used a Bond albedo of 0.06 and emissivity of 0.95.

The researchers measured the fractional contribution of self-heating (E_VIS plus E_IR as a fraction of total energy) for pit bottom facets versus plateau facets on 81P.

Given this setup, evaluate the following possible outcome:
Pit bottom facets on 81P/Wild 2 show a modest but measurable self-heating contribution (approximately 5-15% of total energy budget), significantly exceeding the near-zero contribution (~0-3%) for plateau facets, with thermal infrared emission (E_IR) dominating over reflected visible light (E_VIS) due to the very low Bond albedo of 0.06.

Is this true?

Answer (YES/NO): NO